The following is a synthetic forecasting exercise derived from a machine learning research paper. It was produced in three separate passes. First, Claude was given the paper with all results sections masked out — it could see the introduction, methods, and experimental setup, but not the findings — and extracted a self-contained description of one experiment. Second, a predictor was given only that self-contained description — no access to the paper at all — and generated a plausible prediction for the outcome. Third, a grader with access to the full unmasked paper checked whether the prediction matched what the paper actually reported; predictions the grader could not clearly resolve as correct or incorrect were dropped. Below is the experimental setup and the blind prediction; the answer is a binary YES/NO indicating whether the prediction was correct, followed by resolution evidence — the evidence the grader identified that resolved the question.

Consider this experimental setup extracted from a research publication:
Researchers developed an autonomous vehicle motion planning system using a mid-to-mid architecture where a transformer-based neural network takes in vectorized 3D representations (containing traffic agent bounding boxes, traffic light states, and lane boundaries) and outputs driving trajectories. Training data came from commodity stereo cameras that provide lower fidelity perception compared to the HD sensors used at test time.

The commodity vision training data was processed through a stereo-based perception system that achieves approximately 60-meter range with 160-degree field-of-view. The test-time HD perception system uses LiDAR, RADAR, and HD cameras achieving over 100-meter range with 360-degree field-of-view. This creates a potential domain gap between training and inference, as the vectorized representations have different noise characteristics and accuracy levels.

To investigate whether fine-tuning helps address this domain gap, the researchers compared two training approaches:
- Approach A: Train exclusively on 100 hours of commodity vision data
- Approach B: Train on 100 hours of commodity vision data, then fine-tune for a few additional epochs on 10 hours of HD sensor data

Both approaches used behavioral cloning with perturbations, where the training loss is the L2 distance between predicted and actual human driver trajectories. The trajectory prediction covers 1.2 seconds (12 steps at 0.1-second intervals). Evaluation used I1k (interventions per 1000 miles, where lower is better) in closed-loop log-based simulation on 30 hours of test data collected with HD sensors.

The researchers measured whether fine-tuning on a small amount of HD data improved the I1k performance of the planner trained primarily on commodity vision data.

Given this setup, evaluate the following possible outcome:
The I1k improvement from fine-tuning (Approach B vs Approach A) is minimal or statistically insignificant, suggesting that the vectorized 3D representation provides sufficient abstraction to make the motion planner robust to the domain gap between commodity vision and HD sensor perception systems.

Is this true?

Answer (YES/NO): NO